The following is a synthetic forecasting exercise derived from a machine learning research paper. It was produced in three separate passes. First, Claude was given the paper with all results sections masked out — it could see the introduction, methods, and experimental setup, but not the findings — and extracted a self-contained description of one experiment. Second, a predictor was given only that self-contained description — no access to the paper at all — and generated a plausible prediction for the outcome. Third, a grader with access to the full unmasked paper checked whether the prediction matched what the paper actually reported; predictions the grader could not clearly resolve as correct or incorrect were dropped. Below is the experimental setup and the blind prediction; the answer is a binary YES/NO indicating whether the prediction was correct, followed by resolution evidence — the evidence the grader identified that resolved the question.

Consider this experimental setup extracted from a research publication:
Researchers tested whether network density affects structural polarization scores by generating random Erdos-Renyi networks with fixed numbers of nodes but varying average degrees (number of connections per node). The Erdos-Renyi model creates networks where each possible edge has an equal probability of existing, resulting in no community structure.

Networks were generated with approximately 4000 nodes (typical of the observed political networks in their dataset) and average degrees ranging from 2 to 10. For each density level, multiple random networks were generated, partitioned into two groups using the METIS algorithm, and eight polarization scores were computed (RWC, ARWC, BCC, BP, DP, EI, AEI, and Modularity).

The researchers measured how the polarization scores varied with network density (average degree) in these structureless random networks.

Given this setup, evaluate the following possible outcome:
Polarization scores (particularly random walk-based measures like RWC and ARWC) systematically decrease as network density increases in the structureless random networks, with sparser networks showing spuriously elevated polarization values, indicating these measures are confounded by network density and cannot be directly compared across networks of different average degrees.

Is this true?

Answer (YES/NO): NO